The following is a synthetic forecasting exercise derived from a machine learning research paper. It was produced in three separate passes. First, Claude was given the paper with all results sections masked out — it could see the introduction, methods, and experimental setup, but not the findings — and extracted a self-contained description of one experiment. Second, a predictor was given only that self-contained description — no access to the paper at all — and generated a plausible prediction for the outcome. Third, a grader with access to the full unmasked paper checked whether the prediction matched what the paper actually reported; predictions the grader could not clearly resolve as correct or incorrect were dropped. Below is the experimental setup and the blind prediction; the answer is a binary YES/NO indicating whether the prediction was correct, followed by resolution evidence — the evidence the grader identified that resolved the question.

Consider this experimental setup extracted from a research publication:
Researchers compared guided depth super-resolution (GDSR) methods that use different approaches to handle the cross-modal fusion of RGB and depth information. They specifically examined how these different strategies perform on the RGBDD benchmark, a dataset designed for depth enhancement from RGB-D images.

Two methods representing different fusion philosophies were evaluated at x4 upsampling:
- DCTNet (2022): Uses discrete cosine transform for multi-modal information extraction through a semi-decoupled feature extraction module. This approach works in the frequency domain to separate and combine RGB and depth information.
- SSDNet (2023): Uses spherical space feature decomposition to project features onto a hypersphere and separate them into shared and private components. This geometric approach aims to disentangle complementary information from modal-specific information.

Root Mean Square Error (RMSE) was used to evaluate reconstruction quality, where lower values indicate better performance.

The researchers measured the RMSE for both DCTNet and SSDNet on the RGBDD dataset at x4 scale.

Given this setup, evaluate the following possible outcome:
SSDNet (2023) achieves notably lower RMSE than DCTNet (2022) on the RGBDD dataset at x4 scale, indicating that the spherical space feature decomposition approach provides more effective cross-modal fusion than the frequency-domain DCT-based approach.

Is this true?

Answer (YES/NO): NO